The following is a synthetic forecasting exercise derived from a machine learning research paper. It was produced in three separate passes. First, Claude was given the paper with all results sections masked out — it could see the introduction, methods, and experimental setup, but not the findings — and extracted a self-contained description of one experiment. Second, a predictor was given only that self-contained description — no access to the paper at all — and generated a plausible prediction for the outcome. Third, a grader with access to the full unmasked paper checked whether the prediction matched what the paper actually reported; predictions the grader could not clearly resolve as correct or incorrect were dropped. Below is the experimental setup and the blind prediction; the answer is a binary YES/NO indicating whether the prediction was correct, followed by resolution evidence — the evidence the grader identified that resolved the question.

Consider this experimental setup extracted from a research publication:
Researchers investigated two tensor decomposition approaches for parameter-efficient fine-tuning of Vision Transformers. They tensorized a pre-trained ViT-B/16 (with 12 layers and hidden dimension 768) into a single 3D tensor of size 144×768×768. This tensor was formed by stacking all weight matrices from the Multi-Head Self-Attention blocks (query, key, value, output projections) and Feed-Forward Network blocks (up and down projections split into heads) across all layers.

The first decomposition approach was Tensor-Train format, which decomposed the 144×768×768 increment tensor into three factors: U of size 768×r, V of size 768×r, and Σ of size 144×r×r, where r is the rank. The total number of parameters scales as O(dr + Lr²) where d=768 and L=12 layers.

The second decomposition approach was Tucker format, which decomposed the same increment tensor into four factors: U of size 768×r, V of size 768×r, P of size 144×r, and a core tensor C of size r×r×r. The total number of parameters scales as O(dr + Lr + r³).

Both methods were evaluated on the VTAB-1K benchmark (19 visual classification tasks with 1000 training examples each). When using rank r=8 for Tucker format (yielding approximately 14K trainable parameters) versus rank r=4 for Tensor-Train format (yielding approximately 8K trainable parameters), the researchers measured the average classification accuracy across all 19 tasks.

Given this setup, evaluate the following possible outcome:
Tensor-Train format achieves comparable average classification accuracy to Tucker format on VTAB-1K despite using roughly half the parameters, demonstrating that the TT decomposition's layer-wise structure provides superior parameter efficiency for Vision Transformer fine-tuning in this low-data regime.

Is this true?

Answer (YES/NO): NO